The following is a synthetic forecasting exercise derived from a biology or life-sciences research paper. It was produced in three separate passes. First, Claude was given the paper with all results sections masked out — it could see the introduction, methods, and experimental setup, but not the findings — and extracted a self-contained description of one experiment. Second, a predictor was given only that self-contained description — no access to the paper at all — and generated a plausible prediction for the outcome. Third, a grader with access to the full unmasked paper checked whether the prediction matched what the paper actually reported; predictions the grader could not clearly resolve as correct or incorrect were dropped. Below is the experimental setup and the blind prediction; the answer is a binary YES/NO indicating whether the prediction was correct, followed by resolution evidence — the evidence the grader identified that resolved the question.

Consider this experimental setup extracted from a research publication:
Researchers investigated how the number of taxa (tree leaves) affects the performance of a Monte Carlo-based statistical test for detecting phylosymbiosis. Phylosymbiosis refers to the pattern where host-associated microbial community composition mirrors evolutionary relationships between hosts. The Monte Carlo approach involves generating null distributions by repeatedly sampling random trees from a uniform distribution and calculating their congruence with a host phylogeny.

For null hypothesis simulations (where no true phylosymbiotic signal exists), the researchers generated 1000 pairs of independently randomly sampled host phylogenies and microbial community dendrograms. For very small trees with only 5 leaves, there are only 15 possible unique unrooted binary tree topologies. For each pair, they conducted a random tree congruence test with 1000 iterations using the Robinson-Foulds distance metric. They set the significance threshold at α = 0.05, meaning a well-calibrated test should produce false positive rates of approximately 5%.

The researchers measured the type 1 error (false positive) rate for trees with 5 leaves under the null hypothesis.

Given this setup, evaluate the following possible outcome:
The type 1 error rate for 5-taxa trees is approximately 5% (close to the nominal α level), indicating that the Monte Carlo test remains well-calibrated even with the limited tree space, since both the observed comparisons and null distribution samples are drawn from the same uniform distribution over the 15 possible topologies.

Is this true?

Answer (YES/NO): NO